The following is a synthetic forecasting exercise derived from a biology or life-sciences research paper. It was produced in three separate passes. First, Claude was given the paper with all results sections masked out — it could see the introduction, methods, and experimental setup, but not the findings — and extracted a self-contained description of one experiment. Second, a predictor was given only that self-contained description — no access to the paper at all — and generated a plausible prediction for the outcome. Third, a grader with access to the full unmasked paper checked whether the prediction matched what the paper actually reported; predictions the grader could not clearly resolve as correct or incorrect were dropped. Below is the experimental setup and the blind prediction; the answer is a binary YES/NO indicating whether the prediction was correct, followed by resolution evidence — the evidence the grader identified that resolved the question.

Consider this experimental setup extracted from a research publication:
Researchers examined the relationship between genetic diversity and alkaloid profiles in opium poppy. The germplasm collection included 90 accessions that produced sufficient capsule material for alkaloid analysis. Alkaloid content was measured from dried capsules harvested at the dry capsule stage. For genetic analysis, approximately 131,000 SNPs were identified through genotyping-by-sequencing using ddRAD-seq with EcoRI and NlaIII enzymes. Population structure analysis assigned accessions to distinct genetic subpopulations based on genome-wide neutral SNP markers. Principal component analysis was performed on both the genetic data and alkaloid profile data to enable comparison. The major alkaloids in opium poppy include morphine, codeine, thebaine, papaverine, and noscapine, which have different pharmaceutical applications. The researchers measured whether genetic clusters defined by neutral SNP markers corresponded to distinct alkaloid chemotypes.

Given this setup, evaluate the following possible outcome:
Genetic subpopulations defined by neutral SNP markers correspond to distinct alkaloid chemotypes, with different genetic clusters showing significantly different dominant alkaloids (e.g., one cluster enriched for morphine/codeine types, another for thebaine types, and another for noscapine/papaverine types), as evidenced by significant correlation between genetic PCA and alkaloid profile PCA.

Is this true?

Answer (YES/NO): NO